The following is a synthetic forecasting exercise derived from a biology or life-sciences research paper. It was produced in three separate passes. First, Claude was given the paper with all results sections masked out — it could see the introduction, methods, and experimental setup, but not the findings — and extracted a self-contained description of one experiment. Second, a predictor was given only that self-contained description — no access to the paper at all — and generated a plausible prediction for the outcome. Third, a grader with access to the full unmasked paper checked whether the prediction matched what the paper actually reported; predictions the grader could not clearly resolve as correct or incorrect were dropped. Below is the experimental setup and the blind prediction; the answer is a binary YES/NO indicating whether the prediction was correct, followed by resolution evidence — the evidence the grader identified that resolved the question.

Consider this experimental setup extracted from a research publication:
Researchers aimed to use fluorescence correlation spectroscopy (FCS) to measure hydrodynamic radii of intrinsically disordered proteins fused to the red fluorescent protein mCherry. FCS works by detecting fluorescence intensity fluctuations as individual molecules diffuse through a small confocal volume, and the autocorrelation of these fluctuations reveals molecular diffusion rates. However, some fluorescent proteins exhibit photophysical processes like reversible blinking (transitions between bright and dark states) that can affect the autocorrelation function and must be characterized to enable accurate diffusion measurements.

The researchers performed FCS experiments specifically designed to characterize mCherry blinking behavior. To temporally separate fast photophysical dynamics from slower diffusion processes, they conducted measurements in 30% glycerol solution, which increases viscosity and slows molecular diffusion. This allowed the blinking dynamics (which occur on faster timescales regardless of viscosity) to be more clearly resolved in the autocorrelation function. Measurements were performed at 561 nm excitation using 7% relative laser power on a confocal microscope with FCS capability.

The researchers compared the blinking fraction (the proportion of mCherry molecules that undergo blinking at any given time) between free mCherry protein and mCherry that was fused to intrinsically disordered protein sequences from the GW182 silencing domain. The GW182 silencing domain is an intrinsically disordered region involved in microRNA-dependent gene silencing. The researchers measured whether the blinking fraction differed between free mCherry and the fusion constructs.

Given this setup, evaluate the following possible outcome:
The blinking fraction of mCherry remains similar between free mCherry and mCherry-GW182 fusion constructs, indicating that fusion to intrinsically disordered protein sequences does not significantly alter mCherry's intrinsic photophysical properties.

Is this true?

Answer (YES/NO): YES